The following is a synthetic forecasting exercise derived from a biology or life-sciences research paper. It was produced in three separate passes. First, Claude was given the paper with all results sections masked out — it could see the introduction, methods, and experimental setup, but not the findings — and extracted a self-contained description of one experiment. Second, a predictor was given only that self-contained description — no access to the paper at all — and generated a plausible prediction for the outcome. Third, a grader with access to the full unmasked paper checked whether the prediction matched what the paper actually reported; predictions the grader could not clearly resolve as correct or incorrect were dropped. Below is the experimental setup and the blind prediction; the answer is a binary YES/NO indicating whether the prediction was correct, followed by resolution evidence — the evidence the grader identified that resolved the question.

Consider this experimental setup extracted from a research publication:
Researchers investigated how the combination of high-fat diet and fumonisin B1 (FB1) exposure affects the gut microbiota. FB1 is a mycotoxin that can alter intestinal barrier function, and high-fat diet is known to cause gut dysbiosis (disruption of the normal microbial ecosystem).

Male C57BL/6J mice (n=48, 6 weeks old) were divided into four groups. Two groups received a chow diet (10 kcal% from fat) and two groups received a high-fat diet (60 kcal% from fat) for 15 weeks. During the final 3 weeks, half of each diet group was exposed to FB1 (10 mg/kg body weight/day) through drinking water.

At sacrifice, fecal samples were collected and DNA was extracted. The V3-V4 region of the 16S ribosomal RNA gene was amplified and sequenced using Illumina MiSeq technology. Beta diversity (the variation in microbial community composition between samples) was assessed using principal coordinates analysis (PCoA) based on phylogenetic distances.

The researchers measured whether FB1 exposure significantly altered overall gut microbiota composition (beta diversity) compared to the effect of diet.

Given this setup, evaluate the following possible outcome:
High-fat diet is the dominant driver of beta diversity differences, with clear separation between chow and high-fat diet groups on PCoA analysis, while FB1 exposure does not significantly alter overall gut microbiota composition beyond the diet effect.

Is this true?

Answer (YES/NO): NO